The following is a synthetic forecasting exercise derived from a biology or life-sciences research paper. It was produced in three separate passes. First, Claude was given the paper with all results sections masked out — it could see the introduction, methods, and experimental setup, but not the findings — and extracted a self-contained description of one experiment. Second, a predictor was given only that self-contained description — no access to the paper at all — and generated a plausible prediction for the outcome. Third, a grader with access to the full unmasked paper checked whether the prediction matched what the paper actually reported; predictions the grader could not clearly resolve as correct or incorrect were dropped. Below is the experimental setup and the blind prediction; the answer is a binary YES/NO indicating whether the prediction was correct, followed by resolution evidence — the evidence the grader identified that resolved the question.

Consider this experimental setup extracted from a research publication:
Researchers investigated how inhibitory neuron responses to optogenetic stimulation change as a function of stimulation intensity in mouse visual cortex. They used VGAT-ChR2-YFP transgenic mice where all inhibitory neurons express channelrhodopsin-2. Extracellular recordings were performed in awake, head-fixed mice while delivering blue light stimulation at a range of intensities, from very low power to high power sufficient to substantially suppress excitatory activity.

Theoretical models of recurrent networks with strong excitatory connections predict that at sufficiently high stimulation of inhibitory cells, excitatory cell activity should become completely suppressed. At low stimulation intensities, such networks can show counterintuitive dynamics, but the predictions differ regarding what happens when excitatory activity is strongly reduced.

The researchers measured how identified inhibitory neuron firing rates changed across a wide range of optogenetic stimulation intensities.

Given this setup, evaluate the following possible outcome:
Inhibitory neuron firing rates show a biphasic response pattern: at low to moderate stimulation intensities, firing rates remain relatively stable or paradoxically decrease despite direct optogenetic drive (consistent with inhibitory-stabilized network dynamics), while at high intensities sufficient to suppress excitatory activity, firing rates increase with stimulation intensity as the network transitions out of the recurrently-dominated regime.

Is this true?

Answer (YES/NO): YES